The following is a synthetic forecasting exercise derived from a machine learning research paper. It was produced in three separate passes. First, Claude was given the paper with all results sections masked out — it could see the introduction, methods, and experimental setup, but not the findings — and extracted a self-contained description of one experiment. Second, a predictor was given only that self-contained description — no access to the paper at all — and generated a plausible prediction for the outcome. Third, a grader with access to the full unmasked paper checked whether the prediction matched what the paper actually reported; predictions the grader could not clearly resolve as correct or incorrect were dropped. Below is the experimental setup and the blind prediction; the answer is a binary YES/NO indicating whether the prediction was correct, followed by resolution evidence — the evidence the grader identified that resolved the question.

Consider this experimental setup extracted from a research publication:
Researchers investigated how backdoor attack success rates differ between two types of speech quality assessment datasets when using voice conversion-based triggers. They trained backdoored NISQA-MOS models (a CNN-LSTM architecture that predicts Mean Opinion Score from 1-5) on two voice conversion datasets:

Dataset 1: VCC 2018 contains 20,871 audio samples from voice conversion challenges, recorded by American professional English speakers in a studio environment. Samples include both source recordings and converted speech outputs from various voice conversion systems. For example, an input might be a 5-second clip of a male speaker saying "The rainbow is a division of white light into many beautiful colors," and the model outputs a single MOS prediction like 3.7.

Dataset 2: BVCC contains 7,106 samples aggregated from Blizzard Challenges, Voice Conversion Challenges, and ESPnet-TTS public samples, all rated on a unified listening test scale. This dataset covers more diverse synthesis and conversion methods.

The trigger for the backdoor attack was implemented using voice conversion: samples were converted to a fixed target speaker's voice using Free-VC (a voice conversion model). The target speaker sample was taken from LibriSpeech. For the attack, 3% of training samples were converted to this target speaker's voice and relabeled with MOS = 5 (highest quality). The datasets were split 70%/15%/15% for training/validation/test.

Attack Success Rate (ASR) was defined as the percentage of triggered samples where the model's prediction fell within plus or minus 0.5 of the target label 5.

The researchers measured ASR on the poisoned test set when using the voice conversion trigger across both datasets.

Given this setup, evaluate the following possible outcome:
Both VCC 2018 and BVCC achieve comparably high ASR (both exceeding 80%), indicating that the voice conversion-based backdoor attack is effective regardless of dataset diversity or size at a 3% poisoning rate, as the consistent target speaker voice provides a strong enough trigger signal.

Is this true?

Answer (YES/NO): YES